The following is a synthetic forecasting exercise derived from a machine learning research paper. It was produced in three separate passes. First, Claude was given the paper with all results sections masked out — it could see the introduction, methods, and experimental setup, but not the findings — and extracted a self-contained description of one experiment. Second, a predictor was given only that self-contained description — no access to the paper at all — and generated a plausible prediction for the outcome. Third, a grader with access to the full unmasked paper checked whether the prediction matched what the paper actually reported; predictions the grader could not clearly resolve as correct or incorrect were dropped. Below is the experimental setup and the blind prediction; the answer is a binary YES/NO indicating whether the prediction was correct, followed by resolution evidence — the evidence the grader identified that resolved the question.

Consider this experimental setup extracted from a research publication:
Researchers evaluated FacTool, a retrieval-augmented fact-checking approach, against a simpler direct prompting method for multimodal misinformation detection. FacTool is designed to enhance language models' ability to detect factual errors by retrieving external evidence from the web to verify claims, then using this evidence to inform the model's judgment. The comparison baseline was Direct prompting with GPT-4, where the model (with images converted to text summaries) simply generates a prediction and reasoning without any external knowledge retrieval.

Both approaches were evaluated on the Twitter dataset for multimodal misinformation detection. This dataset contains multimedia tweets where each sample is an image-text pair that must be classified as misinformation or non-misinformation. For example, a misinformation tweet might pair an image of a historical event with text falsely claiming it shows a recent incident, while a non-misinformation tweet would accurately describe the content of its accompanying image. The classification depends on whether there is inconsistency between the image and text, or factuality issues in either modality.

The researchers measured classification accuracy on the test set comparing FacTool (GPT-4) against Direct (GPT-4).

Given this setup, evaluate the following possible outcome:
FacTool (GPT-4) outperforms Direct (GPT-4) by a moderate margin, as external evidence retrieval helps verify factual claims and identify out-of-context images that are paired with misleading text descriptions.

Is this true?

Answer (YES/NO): NO